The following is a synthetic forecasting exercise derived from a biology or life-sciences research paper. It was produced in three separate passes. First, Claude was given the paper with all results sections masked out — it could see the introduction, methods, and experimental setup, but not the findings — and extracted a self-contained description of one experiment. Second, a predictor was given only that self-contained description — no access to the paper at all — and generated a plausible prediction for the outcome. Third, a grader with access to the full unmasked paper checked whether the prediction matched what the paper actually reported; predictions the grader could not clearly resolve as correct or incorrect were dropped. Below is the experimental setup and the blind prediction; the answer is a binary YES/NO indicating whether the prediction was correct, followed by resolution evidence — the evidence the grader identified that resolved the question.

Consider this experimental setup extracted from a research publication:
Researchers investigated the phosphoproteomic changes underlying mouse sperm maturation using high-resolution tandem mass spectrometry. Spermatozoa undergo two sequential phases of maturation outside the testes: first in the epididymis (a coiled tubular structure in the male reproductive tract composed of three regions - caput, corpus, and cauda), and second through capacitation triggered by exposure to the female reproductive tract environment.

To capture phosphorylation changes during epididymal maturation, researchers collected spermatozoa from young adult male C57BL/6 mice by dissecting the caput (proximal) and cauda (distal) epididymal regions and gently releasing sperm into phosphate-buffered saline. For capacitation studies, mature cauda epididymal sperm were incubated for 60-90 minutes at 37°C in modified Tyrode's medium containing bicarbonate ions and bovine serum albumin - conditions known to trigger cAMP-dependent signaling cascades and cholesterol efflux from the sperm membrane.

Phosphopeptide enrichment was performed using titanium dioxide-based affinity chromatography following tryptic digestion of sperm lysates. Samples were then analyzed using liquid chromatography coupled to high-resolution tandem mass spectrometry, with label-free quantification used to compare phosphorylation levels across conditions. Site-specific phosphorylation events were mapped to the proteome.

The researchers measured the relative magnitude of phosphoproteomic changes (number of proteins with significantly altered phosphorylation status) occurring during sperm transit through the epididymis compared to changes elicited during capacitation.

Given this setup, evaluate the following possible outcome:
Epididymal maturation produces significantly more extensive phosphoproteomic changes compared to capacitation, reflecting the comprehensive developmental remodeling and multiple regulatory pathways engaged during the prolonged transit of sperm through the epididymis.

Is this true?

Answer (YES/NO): YES